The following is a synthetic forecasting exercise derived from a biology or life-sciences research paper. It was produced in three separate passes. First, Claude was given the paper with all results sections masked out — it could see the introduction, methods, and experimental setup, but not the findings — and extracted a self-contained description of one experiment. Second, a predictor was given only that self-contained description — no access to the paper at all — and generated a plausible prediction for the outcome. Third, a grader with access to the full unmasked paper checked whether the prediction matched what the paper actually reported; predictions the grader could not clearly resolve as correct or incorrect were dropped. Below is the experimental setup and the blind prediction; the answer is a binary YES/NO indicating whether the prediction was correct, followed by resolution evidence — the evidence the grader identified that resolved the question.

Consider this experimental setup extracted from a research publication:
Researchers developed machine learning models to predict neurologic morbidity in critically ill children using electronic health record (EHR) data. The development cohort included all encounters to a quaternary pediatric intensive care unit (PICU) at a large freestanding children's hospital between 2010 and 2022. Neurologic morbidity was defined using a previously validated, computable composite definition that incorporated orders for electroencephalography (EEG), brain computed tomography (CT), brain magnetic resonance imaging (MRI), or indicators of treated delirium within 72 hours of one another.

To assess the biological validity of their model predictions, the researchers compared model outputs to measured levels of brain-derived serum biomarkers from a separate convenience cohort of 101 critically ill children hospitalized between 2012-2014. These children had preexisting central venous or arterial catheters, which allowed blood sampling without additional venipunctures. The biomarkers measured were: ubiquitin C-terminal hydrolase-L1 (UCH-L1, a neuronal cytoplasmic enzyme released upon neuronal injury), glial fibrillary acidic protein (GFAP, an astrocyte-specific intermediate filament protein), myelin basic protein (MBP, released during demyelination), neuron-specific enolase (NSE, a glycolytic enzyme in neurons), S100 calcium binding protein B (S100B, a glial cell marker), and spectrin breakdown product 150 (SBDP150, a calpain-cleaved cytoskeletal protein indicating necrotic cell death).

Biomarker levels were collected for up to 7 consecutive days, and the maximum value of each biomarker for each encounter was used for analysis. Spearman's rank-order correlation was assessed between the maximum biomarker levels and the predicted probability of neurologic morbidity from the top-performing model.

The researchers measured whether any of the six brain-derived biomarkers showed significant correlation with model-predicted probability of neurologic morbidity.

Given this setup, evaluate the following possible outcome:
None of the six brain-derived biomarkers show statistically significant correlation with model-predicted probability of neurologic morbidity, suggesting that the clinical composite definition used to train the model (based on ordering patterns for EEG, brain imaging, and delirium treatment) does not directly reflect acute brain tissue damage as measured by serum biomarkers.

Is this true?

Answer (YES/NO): NO